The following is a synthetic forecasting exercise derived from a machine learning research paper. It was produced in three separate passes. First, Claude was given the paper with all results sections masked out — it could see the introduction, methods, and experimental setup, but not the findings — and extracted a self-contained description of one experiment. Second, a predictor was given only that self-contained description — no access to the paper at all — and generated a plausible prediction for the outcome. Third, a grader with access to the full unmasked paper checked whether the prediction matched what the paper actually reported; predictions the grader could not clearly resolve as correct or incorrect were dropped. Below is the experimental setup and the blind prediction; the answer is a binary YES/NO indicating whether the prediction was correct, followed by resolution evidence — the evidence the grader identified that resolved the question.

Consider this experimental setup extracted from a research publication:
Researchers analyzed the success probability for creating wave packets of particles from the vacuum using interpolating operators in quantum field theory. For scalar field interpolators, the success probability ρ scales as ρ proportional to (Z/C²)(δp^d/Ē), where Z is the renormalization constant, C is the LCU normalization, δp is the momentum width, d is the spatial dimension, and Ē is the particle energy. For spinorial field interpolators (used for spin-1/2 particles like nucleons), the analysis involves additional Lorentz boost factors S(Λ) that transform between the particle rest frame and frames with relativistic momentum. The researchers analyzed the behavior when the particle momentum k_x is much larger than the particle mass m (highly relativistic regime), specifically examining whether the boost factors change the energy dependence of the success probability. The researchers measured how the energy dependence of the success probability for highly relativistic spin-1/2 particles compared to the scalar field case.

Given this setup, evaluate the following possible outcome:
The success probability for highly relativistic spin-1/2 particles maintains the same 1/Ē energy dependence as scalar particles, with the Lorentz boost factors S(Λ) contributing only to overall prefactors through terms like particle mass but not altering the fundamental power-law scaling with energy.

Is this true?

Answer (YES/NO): NO